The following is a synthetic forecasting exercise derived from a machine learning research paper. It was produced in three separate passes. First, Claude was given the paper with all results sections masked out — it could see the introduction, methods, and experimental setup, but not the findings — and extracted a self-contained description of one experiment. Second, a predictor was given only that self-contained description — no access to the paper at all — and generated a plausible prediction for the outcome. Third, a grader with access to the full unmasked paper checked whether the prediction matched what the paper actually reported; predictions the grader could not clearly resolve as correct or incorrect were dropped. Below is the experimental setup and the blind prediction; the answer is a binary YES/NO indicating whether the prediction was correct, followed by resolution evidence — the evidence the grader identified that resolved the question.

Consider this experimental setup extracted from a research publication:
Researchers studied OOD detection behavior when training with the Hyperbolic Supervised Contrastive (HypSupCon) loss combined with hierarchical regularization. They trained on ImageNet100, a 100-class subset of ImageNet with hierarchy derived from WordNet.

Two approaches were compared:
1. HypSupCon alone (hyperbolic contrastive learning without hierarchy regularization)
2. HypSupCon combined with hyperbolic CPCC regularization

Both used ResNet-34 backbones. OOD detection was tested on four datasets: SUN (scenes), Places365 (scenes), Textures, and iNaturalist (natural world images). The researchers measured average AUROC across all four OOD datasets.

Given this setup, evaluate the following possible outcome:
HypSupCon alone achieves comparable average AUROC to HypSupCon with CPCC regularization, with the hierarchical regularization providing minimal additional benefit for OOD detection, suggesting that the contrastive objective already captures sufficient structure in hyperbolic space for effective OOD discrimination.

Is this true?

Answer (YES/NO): NO